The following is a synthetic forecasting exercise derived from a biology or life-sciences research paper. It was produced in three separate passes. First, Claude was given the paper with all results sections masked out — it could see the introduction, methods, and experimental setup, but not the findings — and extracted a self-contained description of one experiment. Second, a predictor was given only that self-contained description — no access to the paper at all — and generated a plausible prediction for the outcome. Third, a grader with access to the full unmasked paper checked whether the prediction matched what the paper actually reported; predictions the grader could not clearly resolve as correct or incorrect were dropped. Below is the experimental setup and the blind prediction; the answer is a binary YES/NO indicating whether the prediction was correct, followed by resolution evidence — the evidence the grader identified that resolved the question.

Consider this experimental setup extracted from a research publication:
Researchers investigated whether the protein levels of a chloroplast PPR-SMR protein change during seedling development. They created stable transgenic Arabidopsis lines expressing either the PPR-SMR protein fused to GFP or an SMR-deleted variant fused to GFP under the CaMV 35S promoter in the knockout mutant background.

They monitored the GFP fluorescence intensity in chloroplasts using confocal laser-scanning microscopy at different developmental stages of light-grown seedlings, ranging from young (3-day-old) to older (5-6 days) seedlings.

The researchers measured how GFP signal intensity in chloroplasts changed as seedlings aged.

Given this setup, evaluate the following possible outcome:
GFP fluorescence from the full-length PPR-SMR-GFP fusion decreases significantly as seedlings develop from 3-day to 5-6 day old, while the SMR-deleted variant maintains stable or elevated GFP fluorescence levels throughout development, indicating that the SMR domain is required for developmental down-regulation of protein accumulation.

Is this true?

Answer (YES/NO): NO